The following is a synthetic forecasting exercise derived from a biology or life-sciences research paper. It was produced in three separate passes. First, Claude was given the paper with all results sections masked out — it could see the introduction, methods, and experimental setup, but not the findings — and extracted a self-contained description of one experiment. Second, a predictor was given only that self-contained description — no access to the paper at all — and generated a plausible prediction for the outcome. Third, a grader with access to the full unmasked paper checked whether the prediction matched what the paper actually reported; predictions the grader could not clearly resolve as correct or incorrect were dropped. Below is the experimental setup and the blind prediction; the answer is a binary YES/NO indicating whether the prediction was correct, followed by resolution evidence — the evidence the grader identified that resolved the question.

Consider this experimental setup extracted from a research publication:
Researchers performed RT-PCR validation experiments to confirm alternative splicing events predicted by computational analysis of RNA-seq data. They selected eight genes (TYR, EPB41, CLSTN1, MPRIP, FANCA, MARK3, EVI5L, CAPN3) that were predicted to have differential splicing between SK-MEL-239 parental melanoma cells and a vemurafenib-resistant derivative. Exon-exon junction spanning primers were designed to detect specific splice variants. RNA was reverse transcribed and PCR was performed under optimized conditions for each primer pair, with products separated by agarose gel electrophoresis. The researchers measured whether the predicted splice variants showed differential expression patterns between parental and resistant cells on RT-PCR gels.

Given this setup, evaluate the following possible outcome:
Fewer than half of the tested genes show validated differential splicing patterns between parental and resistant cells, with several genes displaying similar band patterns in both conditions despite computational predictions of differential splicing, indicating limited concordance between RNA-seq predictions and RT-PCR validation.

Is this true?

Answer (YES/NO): NO